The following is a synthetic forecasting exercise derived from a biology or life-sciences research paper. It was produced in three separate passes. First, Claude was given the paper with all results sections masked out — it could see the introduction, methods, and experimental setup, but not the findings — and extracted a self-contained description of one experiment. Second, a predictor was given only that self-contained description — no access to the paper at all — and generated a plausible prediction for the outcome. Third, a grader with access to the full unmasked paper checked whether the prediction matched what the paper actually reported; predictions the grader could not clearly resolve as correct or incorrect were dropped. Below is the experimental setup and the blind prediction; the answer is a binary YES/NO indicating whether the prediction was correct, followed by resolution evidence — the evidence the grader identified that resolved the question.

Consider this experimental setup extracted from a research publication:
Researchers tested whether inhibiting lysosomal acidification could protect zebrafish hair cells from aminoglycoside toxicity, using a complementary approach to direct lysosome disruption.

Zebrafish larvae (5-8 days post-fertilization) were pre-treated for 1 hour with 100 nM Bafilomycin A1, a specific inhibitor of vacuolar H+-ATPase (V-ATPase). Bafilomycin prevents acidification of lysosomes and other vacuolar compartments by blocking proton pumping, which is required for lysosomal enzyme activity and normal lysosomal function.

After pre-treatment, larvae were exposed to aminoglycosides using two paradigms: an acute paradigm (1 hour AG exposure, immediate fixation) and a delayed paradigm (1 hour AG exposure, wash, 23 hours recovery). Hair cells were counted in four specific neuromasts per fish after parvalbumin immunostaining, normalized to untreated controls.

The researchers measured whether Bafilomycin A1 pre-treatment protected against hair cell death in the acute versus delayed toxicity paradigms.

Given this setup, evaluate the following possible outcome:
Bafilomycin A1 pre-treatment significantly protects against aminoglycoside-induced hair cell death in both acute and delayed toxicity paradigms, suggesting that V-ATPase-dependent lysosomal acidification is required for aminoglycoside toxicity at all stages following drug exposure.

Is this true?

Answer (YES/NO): NO